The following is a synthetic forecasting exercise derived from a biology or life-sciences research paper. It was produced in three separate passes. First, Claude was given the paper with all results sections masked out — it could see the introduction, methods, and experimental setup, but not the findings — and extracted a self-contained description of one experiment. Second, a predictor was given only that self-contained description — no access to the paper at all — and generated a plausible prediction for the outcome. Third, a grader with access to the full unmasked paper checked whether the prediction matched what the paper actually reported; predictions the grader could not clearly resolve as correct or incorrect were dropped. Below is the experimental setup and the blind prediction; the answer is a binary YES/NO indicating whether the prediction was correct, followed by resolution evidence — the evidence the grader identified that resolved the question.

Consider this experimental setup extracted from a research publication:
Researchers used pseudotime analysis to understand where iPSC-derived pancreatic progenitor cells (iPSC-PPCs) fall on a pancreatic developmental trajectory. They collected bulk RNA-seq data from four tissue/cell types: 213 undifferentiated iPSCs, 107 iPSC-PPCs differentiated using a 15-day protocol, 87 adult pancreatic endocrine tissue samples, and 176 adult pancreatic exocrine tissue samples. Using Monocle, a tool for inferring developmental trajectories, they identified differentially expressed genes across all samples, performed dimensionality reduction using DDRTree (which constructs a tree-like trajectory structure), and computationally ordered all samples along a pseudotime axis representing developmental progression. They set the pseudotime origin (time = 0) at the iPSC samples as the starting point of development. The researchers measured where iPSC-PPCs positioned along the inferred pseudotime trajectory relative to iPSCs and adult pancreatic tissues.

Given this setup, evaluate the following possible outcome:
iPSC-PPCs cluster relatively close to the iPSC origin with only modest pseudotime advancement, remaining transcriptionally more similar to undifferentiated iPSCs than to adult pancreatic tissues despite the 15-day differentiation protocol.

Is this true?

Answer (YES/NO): NO